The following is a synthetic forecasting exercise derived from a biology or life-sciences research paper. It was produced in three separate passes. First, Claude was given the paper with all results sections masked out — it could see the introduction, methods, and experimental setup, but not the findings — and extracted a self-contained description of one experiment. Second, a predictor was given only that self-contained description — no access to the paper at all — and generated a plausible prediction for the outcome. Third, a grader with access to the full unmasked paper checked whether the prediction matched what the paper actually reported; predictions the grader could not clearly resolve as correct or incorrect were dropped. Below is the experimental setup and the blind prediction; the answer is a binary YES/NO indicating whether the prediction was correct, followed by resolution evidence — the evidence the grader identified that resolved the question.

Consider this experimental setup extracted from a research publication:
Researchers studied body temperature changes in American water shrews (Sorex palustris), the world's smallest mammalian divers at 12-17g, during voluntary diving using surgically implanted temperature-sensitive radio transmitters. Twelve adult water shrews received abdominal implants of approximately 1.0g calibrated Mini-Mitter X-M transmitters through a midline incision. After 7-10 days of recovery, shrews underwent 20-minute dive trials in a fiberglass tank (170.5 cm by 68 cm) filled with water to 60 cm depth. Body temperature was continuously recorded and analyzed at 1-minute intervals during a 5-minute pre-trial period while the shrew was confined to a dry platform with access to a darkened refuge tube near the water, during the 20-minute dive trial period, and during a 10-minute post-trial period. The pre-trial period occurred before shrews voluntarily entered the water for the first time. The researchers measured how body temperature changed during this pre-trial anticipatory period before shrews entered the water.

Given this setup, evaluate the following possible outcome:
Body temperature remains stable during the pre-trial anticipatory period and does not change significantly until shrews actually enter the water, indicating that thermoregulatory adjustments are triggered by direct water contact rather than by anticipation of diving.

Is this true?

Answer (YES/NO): NO